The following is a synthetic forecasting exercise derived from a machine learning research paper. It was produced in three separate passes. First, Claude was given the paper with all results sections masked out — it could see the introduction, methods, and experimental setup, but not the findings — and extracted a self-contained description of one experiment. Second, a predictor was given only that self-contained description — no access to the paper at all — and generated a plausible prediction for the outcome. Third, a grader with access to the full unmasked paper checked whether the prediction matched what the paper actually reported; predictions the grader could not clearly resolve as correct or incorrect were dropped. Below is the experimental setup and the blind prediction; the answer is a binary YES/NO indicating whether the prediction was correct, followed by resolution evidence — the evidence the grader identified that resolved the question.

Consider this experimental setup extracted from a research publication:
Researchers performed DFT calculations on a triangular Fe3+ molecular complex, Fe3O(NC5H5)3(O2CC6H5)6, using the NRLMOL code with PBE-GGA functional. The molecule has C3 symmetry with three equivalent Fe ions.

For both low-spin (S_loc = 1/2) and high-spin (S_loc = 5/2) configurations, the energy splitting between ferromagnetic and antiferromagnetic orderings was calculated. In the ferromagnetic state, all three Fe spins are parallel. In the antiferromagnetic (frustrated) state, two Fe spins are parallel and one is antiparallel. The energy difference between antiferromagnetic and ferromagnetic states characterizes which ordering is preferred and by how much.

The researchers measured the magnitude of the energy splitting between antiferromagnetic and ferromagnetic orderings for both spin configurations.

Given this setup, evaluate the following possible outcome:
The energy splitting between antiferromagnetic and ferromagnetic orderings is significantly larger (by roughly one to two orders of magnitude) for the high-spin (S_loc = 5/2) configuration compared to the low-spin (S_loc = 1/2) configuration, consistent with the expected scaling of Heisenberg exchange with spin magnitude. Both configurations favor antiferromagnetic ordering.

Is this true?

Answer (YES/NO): NO